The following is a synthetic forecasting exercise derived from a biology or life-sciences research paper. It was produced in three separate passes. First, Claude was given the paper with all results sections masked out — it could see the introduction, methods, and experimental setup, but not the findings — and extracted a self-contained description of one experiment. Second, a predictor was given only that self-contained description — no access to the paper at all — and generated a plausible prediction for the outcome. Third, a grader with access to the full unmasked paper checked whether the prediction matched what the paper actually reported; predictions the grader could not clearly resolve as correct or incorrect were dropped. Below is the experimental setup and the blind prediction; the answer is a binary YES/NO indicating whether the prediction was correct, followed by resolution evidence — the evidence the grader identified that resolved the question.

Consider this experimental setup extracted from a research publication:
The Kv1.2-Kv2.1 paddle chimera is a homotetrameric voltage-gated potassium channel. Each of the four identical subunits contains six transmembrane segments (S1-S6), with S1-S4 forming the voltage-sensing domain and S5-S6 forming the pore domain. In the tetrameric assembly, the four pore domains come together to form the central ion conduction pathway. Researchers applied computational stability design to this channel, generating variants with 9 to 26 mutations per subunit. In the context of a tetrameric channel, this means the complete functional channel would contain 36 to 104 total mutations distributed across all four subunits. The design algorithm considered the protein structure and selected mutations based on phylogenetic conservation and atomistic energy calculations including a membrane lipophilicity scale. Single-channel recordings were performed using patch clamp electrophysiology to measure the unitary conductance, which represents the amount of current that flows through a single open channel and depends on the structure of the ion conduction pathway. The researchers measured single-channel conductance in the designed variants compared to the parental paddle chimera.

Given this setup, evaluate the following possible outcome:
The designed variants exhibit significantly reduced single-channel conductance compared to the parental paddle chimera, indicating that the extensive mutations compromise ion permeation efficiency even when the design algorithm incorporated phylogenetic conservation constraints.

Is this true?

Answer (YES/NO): NO